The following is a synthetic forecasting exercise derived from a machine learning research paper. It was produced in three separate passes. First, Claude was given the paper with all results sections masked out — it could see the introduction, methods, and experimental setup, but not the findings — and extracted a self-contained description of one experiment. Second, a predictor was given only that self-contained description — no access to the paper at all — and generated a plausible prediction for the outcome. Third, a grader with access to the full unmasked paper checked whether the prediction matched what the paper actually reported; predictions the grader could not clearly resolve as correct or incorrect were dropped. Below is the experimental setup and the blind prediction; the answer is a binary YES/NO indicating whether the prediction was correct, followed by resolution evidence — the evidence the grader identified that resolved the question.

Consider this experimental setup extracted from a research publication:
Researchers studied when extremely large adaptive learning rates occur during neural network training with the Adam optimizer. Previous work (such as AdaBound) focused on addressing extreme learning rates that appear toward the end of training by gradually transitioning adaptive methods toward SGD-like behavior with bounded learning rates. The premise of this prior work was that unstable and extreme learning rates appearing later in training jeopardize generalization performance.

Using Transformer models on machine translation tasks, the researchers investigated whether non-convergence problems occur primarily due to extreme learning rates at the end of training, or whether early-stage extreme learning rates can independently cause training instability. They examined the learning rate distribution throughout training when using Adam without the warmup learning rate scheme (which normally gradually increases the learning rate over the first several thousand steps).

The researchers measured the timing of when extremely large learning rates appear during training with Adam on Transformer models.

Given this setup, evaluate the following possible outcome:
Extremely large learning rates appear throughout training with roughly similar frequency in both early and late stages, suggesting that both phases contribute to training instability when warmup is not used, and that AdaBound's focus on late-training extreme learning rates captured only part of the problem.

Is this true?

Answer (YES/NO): NO